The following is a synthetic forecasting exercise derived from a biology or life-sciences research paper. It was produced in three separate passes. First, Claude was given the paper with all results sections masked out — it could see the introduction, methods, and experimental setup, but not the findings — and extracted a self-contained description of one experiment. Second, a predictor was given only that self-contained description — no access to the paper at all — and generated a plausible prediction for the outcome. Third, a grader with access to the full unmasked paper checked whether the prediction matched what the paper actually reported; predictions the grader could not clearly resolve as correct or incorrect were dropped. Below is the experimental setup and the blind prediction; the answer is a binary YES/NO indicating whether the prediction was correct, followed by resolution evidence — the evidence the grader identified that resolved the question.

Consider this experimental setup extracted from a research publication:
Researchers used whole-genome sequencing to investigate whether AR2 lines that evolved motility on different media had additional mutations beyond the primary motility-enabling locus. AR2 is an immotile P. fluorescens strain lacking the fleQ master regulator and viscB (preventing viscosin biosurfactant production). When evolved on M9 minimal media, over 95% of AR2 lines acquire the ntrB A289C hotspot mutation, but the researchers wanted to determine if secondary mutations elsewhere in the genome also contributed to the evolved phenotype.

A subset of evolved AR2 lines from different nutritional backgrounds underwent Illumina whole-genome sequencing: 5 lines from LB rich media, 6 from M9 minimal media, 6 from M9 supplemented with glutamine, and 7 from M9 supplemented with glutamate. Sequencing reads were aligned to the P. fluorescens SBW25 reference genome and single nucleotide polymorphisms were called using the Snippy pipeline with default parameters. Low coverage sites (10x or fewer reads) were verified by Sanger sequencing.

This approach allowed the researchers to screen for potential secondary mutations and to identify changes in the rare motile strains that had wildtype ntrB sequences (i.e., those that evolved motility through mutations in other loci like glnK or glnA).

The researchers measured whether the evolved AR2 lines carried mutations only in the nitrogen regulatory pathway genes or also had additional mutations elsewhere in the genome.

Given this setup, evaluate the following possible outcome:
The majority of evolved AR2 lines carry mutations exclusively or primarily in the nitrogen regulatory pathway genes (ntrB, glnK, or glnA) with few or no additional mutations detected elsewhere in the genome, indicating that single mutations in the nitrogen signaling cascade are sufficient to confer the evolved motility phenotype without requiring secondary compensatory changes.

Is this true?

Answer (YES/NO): YES